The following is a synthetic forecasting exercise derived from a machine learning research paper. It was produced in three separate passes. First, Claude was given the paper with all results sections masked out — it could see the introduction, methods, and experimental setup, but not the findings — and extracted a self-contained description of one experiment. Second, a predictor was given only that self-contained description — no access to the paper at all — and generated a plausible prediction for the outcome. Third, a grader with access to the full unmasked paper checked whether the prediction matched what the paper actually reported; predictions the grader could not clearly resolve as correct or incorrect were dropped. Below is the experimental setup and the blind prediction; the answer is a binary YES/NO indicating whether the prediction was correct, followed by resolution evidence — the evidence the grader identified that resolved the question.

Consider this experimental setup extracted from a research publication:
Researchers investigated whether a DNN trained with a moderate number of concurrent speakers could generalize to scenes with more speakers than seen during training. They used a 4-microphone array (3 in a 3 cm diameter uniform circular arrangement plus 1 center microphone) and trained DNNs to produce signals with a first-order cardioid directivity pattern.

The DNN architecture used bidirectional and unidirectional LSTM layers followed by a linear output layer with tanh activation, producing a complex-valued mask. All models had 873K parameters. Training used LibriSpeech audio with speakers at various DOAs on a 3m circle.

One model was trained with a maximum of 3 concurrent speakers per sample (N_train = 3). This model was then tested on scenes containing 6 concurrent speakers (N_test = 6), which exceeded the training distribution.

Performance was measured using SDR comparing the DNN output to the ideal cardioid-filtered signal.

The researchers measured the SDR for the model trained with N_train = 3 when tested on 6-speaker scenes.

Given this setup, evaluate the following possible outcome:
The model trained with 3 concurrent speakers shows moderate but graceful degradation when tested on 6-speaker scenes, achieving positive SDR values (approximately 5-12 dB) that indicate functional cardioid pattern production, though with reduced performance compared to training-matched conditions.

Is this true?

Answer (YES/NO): NO